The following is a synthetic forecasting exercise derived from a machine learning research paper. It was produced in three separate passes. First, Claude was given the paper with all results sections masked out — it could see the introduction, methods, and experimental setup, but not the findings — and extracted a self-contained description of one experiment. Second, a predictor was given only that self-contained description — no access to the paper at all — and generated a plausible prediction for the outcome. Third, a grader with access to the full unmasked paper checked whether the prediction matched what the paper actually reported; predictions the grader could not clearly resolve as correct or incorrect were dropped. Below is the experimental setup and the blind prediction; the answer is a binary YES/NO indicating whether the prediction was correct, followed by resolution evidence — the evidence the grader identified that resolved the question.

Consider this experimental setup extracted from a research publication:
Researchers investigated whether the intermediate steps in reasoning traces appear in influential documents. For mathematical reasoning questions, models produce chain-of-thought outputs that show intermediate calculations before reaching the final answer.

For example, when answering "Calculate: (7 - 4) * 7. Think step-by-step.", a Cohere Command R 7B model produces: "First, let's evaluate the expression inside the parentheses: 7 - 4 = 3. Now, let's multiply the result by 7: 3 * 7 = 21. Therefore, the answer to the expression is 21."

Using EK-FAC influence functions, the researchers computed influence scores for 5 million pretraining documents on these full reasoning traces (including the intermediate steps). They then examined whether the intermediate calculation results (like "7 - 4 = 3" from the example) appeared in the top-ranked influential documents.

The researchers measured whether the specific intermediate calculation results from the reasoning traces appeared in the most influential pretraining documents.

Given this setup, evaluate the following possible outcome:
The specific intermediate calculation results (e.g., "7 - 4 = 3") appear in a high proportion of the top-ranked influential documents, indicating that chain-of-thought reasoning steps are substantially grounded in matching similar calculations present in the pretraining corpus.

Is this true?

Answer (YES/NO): NO